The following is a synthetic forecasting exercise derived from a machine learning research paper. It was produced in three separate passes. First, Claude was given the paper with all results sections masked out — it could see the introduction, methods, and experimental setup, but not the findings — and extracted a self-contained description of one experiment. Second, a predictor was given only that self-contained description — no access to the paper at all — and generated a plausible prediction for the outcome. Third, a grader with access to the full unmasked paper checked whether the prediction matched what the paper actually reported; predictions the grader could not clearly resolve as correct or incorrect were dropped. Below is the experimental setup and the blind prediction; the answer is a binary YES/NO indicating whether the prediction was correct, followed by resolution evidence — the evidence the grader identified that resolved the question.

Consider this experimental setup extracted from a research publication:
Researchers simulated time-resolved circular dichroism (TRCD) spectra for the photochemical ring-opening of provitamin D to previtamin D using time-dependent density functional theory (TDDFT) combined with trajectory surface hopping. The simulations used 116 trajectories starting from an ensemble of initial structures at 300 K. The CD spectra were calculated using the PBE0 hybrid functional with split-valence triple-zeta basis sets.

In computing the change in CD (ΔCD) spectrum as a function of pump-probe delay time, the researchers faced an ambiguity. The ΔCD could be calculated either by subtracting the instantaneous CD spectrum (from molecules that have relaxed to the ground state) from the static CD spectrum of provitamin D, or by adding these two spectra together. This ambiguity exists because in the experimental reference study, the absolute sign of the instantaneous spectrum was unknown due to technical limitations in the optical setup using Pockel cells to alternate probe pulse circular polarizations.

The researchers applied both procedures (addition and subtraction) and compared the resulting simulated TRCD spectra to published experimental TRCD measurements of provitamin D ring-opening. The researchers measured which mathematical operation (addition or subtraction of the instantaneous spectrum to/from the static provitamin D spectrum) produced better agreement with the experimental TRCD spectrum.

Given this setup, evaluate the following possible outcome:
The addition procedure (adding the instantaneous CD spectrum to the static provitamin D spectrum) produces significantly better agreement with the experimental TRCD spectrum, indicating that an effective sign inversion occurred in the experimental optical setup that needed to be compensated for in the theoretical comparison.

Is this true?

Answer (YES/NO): YES